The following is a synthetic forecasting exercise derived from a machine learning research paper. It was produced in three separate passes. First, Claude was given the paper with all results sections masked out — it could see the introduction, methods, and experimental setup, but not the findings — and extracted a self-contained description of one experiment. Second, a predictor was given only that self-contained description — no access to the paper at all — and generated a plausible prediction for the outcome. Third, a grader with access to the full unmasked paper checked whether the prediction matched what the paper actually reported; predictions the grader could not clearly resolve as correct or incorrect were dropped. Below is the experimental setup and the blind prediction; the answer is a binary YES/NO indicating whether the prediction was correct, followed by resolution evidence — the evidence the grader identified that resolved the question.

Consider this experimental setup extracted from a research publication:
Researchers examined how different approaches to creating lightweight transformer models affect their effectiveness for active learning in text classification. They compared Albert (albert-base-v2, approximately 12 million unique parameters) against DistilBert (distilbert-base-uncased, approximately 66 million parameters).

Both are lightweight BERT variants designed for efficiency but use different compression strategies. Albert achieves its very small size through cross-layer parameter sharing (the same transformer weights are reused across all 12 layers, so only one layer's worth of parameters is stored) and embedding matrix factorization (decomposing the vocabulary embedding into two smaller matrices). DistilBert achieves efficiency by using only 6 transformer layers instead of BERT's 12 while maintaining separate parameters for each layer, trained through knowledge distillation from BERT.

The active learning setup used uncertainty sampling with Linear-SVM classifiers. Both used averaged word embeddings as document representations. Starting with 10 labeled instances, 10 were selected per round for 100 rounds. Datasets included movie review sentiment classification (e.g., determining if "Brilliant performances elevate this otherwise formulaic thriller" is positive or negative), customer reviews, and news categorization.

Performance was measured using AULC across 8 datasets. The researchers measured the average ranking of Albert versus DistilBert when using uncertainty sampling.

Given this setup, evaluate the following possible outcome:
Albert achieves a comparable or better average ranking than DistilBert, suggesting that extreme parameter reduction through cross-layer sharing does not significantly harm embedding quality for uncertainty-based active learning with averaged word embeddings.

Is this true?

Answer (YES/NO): NO